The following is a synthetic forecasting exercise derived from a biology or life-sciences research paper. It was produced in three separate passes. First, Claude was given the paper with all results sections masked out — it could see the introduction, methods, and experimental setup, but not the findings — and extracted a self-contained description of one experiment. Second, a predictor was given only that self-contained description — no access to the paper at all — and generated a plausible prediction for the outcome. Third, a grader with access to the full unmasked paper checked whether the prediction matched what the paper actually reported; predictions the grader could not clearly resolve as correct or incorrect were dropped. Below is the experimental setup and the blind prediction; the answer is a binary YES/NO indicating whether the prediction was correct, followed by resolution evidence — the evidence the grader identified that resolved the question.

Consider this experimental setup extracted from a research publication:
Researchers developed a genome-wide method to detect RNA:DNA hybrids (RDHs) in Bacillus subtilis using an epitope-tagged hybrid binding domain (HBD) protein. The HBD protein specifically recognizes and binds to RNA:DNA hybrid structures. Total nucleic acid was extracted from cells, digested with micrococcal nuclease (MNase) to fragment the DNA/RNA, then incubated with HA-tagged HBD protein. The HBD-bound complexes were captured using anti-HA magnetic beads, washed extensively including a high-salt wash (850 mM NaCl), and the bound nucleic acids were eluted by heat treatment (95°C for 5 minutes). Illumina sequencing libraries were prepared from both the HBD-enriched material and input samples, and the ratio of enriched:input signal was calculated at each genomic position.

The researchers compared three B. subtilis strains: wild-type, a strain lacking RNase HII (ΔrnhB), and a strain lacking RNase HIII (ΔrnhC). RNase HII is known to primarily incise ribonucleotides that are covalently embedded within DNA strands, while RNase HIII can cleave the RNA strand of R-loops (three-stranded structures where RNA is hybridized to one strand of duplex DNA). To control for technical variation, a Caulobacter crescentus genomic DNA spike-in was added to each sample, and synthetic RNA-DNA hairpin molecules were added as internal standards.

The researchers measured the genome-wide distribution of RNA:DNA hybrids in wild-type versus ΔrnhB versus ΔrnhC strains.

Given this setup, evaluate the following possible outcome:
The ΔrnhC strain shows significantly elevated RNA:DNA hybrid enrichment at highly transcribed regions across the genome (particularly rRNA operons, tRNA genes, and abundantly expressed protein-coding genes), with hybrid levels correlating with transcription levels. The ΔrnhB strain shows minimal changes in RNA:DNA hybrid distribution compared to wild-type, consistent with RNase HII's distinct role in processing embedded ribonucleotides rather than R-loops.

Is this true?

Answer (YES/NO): NO